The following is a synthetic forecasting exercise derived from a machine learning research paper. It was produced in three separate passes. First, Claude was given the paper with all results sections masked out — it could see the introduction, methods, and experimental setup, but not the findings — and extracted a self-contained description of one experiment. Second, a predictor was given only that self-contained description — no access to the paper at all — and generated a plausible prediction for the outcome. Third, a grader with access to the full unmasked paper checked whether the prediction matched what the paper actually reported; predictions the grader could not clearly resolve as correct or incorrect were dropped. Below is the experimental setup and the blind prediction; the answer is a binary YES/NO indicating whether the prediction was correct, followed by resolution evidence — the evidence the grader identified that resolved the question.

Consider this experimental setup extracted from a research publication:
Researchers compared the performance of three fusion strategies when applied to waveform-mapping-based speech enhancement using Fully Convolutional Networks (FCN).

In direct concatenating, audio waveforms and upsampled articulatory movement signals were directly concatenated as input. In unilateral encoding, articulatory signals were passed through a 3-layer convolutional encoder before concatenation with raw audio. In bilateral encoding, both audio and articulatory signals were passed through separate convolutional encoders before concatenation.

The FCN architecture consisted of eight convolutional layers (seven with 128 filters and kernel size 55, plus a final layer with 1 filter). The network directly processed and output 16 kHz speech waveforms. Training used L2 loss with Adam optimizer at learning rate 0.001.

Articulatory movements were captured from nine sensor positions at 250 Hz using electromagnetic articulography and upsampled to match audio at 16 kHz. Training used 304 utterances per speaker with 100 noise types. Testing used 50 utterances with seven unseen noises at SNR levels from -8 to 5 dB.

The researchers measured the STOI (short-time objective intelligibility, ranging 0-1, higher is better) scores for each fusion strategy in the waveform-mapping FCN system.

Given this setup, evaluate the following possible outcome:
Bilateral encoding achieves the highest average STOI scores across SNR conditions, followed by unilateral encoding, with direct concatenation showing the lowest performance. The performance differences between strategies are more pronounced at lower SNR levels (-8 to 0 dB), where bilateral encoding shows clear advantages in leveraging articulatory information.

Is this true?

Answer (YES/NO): NO